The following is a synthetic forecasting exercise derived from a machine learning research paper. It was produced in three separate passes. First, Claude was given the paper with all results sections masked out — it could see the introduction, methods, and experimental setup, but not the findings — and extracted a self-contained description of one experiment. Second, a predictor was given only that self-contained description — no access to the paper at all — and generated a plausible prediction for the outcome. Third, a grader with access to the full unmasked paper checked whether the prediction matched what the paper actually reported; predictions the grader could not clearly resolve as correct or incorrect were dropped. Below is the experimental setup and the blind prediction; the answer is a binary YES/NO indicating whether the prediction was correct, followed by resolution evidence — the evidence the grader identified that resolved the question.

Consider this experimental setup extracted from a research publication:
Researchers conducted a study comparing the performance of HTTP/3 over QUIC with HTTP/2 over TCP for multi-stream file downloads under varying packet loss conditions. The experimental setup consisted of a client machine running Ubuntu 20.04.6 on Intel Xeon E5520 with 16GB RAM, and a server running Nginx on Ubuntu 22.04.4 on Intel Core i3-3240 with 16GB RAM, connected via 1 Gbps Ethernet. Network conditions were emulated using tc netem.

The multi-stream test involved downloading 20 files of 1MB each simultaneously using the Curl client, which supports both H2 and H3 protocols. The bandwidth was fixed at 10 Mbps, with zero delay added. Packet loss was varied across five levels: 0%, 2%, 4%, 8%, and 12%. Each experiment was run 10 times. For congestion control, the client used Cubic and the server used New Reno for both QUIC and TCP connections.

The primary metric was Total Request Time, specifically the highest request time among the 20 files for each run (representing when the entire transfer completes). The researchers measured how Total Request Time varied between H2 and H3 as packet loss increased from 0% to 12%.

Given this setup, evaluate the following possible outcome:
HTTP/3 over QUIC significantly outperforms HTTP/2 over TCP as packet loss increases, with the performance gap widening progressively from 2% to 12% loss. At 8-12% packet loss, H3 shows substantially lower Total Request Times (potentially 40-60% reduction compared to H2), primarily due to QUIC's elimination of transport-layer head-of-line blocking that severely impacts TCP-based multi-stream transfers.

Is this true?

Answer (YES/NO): NO